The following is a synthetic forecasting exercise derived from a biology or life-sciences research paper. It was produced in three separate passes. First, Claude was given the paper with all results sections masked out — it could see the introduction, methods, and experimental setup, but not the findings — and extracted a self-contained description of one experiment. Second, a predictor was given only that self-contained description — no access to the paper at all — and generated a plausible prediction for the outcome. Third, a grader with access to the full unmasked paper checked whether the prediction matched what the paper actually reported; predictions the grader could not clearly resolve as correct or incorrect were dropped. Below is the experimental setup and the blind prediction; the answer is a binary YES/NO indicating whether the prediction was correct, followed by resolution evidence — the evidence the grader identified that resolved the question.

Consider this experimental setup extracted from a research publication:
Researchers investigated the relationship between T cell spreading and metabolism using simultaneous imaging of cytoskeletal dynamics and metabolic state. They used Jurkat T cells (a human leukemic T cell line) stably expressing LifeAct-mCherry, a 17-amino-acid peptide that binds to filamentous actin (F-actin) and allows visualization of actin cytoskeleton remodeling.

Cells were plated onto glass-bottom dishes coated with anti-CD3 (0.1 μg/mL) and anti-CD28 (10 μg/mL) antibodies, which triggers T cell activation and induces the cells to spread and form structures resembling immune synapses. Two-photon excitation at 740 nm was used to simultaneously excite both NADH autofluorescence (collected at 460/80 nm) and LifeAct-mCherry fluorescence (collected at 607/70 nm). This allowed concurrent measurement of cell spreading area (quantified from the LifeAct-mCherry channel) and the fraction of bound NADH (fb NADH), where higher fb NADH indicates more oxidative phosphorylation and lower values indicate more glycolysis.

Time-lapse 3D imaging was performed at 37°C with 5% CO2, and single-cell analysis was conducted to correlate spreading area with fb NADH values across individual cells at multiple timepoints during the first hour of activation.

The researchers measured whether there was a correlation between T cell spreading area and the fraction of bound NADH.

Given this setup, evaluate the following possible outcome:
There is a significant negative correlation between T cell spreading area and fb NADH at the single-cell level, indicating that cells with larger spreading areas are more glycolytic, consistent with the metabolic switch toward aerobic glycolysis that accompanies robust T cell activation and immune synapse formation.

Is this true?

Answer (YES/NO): YES